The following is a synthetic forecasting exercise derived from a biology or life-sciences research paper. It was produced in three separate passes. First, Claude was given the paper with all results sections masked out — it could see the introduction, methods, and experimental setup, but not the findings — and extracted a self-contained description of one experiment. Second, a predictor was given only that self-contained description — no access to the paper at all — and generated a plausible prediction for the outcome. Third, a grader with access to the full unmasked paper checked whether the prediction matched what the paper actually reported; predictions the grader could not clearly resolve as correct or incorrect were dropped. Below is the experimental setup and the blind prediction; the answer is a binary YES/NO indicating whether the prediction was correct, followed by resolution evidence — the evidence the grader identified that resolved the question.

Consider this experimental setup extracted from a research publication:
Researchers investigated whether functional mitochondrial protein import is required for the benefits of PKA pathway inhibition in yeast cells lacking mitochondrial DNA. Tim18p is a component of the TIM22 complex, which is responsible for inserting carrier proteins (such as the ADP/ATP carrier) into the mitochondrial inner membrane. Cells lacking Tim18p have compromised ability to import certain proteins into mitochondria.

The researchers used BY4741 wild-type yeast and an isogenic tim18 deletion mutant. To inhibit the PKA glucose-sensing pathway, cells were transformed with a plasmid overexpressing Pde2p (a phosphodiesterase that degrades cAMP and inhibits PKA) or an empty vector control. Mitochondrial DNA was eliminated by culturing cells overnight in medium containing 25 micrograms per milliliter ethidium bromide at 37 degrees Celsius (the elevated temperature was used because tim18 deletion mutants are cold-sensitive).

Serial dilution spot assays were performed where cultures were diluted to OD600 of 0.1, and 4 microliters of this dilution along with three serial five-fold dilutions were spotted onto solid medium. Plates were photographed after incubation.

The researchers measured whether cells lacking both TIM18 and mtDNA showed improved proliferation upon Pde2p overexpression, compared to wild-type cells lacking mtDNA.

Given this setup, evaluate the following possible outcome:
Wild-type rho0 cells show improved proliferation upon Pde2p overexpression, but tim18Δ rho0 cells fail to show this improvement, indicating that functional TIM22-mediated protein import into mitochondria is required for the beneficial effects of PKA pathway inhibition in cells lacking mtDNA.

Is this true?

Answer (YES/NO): NO